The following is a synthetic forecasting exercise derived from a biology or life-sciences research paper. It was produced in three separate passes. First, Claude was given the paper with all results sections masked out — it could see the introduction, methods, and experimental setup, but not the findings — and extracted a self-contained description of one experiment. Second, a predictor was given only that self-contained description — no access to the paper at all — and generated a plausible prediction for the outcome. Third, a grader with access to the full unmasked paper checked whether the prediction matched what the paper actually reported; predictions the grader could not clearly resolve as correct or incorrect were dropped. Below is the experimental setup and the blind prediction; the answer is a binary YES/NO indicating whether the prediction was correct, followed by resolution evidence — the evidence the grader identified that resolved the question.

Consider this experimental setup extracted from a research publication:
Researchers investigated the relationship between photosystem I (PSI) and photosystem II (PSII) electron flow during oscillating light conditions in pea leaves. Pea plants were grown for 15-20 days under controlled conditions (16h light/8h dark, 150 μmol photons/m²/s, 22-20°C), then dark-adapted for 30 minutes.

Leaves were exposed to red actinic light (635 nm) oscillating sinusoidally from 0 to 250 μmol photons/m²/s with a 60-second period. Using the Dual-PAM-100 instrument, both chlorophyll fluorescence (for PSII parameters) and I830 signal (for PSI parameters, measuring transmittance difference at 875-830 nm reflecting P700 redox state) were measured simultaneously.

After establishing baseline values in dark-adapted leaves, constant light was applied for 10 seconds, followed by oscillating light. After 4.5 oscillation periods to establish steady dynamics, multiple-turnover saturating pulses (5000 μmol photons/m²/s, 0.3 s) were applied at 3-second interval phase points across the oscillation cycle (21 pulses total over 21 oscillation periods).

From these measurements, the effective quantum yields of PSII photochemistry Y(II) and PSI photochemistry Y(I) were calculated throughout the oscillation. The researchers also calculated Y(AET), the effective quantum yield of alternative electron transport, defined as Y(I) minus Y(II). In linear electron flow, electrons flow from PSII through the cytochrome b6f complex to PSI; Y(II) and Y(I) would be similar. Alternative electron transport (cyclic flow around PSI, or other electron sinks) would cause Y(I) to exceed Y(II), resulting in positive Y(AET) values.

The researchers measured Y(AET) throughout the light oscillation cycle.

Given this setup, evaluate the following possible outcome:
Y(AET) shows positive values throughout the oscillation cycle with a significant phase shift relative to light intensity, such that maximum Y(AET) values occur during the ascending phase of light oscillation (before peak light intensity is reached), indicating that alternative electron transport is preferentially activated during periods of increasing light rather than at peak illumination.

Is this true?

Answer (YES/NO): NO